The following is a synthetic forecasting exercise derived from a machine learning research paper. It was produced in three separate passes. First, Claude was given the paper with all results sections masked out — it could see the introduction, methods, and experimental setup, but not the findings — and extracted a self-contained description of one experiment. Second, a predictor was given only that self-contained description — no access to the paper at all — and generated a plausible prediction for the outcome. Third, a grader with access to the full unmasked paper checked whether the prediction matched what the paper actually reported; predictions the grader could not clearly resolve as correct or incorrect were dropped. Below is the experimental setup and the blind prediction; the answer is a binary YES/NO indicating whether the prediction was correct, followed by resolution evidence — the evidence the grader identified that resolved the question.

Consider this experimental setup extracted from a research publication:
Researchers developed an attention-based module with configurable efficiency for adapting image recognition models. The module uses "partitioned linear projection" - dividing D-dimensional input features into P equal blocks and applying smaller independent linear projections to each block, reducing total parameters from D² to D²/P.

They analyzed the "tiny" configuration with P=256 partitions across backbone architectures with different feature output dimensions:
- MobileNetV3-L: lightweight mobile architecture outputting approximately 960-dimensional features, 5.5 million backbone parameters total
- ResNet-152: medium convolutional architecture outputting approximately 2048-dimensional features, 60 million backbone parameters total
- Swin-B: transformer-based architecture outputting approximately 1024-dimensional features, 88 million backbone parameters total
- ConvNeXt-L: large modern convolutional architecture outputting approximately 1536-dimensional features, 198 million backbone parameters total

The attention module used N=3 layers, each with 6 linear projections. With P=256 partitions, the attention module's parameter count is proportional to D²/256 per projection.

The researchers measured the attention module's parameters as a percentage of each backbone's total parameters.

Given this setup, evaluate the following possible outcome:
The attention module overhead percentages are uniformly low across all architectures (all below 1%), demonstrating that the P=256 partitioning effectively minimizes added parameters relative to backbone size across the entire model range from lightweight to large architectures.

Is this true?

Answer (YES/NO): NO